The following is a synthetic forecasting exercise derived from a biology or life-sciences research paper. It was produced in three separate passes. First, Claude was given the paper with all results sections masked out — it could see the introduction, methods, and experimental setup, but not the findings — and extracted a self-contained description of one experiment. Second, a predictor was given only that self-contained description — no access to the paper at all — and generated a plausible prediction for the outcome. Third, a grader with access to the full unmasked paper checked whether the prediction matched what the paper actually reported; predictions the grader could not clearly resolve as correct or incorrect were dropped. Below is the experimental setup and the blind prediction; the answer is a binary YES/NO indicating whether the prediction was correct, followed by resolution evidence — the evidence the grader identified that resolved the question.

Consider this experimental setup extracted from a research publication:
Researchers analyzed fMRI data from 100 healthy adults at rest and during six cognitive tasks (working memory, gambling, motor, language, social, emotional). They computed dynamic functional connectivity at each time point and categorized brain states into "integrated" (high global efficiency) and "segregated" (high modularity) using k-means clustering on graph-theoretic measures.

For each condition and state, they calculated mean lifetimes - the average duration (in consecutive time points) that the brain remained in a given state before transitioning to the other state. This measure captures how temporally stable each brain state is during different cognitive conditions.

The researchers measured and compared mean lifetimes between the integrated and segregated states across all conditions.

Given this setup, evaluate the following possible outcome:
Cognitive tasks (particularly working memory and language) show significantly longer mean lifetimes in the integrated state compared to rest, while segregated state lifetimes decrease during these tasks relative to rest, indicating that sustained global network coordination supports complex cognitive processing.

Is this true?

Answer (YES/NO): NO